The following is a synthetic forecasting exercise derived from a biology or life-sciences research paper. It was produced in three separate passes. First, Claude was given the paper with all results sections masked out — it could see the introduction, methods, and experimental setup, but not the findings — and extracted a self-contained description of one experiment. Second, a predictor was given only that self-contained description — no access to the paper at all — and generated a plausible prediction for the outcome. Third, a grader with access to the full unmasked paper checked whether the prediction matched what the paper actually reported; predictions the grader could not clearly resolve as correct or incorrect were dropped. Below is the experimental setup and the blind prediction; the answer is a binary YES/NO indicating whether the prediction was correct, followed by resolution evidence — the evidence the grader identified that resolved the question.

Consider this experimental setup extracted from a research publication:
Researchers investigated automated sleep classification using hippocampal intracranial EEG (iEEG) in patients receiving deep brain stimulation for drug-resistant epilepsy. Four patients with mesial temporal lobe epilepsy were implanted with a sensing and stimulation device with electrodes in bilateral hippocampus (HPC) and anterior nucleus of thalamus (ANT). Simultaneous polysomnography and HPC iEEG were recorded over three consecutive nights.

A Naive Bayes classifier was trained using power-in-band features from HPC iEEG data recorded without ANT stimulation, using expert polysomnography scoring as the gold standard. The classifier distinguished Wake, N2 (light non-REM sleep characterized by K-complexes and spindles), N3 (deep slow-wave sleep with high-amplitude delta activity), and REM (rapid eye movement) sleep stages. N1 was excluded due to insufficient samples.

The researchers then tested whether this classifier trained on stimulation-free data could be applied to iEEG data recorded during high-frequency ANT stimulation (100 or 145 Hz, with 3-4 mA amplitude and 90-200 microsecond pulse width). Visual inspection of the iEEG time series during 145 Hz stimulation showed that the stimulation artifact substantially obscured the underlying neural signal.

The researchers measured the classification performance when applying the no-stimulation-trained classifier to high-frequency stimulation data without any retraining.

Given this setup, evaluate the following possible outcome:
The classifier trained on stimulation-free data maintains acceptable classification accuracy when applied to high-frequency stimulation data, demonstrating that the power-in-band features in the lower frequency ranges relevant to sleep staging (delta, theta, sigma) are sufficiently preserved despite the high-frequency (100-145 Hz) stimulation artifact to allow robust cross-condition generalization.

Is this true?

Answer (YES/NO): YES